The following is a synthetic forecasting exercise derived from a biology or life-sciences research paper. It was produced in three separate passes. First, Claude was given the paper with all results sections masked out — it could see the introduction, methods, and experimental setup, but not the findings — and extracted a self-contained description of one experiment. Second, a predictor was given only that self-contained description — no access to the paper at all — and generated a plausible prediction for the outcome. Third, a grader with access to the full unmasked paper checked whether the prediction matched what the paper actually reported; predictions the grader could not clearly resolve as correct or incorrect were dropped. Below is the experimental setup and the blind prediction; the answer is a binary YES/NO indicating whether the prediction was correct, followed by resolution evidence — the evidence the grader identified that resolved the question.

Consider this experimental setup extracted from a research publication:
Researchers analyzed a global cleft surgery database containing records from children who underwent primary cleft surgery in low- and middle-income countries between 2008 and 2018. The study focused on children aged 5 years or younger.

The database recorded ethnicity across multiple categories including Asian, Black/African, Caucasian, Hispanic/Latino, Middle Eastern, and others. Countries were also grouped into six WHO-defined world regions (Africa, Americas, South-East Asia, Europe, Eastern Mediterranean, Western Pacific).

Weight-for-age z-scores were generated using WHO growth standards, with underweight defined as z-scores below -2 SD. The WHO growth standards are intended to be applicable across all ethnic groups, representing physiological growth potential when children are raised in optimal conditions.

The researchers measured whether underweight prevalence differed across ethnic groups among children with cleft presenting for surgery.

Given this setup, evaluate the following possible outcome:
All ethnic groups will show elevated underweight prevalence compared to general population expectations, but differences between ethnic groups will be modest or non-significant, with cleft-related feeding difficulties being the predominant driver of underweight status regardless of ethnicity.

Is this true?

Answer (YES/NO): NO